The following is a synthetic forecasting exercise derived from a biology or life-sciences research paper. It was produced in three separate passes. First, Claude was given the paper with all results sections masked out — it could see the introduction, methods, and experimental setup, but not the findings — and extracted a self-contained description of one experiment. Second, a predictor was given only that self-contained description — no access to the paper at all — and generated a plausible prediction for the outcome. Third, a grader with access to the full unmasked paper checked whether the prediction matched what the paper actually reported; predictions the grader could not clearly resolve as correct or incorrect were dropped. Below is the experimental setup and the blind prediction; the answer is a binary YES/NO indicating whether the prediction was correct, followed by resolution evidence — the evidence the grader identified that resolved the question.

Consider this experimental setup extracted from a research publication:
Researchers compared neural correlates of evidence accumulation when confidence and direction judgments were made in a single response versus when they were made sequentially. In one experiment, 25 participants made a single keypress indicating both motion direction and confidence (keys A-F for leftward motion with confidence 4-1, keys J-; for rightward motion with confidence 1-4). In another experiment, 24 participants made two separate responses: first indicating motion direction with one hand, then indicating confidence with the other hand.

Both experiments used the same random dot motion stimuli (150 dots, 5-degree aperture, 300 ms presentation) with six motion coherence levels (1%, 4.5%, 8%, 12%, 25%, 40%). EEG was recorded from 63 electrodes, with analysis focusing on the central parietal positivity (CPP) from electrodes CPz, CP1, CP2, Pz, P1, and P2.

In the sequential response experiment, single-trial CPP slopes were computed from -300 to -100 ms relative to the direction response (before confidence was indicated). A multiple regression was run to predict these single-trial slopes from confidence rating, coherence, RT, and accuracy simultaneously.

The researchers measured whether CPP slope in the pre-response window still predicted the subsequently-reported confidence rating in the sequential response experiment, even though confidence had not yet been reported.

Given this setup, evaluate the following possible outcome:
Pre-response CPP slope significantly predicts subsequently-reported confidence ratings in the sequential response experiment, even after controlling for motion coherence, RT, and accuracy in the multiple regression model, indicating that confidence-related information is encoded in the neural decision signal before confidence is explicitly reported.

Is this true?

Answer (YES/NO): YES